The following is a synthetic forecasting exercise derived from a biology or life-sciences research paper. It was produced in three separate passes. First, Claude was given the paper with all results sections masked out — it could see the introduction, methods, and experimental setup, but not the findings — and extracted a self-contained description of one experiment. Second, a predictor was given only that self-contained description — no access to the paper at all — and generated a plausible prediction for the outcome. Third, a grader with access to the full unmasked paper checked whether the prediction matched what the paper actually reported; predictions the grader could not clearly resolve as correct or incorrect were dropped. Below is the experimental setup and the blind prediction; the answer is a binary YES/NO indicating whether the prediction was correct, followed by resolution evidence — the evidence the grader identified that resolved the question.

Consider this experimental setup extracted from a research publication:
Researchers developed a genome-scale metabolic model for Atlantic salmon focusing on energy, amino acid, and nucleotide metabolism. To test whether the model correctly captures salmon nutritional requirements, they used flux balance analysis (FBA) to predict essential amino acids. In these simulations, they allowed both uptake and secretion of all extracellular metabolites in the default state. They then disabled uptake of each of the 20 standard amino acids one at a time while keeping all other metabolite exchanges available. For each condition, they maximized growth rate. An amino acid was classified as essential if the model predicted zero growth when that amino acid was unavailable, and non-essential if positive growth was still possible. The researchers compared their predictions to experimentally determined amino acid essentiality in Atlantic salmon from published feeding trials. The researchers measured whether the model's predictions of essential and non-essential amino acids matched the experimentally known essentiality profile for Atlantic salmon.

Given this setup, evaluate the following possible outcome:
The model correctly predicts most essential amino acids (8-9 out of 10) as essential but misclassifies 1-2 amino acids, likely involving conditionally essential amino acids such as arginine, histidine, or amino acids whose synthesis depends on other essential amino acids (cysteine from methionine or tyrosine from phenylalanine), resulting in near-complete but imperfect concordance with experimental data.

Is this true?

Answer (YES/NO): NO